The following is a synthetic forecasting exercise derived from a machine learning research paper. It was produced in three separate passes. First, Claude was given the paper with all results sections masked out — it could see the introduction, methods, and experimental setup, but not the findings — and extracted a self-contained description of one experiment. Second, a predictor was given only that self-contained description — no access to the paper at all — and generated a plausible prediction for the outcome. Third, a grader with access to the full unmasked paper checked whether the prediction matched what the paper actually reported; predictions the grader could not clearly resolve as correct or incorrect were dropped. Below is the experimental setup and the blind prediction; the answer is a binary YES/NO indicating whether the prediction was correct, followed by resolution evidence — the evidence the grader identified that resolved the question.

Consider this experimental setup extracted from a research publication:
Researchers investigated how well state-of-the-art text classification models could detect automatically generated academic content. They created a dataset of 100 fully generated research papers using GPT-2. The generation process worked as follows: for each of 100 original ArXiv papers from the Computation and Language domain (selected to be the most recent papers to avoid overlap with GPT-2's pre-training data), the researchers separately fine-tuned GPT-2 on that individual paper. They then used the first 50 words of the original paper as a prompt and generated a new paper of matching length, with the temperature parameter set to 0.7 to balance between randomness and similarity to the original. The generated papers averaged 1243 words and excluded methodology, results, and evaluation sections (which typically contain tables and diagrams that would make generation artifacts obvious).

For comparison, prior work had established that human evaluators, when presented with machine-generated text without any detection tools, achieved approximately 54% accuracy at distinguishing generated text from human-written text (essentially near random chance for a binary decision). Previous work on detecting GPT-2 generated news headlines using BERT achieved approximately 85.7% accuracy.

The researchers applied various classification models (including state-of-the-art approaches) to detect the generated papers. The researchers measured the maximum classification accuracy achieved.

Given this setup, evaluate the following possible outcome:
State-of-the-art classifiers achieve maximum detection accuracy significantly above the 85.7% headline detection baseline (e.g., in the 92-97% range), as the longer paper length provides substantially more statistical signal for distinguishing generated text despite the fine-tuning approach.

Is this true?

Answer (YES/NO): NO